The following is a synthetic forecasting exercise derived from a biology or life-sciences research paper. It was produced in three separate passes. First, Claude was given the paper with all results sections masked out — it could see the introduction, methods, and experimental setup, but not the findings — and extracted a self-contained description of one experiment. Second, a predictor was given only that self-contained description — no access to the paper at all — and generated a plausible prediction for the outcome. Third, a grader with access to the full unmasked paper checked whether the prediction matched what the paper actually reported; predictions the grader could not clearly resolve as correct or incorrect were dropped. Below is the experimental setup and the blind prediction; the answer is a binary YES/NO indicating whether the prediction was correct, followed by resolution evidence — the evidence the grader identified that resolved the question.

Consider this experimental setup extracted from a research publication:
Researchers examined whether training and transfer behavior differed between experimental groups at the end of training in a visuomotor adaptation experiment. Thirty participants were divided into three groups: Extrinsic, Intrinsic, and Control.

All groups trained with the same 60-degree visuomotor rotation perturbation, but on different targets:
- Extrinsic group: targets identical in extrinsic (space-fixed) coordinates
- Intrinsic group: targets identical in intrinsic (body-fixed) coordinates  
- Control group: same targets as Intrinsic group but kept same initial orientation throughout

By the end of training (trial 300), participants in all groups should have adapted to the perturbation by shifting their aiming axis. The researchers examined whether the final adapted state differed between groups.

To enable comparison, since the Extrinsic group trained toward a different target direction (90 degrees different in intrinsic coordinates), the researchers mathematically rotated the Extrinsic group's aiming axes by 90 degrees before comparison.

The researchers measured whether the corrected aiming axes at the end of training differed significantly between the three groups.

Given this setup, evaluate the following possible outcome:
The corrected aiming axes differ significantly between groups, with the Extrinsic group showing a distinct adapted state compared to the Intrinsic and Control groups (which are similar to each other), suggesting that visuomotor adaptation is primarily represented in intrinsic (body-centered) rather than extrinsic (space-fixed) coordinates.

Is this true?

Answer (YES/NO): NO